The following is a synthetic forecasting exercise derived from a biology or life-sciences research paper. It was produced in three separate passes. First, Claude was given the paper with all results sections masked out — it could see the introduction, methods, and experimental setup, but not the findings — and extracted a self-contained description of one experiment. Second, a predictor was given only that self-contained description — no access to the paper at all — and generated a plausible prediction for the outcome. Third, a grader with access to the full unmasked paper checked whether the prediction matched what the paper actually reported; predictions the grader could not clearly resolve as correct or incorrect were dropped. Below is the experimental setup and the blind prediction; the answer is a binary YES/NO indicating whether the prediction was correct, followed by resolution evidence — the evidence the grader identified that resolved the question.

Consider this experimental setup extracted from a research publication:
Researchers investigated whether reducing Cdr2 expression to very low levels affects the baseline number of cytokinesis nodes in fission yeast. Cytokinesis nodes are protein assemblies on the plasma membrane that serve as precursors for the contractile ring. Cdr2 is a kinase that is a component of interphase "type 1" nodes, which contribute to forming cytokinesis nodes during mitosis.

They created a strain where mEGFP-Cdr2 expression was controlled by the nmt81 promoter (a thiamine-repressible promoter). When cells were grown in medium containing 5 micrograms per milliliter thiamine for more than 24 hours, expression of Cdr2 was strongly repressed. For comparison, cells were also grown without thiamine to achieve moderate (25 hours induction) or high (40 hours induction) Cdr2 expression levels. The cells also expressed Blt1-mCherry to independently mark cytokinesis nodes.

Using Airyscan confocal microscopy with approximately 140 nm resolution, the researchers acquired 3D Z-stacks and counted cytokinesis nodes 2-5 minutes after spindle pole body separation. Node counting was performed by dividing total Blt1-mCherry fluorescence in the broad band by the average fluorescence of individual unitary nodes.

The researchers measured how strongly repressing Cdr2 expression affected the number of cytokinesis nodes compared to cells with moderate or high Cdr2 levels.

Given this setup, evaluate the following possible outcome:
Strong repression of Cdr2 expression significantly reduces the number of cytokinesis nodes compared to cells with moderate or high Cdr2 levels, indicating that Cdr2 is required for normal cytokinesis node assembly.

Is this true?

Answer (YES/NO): NO